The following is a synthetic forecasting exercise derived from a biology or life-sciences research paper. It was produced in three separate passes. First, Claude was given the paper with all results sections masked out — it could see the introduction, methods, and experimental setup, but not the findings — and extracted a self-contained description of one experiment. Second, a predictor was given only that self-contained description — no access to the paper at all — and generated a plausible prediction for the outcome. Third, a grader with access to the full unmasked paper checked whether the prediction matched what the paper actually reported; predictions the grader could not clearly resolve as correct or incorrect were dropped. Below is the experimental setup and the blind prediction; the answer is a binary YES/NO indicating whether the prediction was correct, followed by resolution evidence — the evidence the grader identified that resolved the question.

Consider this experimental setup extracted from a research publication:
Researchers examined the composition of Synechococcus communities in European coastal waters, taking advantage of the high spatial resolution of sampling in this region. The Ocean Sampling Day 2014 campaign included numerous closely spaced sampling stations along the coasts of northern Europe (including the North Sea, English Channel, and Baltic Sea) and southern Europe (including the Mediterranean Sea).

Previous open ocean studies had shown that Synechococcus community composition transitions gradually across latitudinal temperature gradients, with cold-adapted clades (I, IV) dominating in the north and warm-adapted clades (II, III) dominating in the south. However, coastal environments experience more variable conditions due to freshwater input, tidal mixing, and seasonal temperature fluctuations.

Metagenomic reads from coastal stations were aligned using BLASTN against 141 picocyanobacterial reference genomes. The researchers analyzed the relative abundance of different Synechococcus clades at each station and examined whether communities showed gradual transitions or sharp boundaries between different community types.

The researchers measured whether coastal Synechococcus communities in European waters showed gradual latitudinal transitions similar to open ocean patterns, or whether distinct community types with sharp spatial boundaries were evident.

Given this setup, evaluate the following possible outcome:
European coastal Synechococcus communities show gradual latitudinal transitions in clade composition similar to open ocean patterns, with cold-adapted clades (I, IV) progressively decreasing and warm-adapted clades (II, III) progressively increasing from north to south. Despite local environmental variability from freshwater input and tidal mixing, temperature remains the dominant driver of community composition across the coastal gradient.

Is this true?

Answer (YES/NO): NO